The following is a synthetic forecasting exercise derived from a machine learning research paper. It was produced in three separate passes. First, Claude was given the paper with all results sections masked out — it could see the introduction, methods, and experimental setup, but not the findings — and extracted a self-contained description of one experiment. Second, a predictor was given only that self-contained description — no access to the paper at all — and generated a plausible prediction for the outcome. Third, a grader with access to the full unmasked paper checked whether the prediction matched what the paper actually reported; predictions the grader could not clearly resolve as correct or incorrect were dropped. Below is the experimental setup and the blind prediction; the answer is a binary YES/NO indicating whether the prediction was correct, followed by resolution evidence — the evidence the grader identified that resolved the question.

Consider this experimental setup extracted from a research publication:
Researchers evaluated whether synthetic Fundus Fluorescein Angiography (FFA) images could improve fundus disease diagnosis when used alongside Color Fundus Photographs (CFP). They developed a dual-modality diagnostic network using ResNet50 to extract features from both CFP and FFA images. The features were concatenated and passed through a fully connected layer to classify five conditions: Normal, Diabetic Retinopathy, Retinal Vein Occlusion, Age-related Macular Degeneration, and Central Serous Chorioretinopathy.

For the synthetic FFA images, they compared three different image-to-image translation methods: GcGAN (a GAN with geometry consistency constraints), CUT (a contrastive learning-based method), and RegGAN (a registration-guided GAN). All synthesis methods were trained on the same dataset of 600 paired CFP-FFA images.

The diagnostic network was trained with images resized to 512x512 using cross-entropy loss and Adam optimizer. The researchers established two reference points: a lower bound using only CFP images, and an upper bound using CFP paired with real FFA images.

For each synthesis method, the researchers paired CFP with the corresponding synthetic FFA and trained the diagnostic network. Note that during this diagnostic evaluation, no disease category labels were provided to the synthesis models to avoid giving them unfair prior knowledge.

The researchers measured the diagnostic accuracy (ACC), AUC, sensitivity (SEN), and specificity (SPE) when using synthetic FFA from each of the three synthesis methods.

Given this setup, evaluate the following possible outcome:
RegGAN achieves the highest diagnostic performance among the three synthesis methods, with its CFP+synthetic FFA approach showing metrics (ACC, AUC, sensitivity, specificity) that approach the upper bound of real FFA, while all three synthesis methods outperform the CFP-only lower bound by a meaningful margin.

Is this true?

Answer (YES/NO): NO